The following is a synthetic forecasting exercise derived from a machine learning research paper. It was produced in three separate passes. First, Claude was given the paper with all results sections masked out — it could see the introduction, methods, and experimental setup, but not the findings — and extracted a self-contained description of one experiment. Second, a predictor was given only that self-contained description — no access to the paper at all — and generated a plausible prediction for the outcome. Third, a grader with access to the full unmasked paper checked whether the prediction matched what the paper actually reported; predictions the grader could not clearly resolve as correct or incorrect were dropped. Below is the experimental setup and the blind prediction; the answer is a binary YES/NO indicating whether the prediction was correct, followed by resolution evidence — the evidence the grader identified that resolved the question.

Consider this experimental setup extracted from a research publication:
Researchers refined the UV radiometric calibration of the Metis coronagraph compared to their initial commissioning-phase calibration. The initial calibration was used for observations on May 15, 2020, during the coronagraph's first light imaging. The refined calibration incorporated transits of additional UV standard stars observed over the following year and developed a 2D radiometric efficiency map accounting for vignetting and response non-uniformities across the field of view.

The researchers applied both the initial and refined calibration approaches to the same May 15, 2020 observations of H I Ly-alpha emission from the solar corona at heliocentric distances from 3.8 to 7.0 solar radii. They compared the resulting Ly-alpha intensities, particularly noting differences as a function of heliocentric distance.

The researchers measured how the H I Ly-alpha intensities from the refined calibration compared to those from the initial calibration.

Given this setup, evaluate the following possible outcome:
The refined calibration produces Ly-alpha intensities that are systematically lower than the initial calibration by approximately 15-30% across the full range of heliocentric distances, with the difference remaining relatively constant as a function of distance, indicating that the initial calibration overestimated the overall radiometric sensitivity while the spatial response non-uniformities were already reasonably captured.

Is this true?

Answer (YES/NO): NO